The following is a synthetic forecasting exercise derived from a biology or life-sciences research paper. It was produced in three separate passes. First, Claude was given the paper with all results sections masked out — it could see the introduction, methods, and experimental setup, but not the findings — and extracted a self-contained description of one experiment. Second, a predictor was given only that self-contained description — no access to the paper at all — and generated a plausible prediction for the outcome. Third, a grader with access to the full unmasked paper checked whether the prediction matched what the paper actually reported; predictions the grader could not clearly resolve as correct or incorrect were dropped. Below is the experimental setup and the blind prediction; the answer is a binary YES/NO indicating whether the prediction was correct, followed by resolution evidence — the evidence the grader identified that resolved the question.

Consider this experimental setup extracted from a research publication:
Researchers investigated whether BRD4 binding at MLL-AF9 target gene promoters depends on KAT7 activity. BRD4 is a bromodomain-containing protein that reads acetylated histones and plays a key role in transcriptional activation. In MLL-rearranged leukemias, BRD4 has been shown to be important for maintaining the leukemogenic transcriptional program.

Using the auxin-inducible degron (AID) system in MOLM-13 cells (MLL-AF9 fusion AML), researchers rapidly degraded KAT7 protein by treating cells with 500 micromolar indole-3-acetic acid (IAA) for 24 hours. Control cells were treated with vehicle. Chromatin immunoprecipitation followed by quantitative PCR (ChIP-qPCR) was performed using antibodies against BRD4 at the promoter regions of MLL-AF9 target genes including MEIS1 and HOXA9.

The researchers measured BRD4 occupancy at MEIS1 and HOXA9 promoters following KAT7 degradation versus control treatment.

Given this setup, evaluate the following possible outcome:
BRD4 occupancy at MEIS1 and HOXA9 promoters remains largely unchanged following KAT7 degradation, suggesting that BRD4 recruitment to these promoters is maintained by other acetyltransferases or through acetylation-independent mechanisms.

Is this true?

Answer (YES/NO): NO